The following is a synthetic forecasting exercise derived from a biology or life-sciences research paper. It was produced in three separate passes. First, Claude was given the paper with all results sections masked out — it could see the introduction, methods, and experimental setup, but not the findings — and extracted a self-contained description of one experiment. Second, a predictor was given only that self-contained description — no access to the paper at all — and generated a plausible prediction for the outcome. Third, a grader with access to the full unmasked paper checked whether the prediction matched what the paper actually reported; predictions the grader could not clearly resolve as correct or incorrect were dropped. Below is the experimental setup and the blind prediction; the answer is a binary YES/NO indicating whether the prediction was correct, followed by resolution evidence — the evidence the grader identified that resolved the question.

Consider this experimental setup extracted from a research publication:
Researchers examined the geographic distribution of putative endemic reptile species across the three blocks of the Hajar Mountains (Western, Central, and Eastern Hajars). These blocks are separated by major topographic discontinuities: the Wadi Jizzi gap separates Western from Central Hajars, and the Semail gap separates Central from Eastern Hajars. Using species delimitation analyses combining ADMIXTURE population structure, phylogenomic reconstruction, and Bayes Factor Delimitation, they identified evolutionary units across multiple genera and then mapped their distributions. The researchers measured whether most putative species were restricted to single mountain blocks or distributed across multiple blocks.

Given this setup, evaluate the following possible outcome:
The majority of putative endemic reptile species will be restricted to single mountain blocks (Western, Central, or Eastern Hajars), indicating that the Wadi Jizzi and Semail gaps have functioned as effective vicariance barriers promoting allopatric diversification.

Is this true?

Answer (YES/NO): YES